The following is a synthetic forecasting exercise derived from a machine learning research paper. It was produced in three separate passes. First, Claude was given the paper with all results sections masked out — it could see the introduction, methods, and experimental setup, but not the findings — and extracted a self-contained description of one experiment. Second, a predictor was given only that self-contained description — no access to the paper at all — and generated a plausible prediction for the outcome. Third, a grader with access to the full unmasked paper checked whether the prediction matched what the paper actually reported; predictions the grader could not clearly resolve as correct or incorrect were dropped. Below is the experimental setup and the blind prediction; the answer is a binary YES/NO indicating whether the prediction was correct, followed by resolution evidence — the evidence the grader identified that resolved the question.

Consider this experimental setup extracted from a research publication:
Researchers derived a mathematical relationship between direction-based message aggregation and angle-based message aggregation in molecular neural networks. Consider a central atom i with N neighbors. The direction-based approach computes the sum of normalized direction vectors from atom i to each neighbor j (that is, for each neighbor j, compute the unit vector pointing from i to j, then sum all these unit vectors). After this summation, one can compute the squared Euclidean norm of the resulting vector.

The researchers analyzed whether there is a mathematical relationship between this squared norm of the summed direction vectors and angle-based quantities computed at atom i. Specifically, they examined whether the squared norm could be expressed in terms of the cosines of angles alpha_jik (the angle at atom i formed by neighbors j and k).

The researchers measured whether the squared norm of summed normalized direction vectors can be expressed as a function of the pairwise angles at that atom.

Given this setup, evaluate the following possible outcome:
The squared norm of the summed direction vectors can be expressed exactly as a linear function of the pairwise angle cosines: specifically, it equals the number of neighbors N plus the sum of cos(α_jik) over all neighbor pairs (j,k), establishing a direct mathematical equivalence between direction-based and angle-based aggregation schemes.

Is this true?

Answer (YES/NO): YES